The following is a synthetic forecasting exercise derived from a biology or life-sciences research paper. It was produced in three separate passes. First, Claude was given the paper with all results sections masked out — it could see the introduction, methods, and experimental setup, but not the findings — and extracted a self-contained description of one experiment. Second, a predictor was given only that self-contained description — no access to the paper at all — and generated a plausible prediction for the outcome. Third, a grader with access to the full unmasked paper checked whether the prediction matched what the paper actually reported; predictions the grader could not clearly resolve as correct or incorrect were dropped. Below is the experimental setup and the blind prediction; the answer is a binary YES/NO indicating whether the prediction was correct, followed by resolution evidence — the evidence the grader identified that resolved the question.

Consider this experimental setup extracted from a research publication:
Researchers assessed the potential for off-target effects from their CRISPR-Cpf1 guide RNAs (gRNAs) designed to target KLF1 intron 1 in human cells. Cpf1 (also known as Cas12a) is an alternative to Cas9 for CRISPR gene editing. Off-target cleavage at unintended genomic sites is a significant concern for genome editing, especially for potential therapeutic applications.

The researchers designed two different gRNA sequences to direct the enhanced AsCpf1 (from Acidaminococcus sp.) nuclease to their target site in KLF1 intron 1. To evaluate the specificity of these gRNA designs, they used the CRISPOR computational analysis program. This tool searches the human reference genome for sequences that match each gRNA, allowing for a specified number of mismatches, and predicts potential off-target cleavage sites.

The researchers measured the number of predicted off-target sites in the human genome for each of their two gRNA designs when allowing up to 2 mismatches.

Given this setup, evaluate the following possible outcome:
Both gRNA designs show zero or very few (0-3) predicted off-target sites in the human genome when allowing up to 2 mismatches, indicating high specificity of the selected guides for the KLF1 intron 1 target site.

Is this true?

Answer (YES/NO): YES